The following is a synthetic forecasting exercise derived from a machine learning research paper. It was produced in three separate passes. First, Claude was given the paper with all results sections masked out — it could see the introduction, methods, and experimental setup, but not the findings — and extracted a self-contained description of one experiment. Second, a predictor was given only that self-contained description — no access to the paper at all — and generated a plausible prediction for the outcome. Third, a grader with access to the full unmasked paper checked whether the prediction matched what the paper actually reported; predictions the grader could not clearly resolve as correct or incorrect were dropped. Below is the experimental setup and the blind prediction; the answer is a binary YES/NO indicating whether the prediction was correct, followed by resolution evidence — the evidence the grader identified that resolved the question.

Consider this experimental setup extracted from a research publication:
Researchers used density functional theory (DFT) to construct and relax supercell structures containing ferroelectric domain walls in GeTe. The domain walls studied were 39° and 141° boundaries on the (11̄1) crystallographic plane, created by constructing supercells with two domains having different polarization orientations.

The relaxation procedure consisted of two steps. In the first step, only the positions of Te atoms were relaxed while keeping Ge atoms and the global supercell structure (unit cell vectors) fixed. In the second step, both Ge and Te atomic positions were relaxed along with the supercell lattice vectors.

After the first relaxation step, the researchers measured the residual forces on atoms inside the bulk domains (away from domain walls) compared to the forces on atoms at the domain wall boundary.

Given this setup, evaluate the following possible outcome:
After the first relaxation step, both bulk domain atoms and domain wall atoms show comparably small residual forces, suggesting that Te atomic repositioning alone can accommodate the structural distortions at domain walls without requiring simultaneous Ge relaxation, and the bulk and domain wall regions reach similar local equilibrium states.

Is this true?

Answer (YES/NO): NO